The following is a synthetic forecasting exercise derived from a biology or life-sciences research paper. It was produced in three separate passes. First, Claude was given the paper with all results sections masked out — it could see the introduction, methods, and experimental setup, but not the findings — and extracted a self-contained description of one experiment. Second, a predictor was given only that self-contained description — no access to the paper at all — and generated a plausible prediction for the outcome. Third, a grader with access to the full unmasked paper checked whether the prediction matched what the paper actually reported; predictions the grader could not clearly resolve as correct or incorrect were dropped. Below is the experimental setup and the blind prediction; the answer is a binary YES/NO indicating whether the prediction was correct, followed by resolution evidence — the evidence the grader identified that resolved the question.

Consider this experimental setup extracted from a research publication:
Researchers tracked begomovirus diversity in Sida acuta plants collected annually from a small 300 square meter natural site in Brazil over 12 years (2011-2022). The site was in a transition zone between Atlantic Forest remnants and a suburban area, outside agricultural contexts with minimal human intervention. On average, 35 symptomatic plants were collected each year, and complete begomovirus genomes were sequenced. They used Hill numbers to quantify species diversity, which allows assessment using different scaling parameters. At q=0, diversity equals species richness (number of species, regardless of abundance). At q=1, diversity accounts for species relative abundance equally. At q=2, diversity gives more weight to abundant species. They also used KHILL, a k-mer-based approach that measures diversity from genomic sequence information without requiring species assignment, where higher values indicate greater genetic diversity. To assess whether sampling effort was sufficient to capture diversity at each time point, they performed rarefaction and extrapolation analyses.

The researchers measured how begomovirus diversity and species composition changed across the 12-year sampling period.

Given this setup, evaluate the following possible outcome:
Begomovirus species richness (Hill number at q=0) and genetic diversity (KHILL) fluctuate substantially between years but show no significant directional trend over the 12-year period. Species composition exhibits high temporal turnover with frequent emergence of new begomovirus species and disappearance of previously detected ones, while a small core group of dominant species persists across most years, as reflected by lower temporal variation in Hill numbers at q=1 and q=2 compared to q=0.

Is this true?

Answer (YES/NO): NO